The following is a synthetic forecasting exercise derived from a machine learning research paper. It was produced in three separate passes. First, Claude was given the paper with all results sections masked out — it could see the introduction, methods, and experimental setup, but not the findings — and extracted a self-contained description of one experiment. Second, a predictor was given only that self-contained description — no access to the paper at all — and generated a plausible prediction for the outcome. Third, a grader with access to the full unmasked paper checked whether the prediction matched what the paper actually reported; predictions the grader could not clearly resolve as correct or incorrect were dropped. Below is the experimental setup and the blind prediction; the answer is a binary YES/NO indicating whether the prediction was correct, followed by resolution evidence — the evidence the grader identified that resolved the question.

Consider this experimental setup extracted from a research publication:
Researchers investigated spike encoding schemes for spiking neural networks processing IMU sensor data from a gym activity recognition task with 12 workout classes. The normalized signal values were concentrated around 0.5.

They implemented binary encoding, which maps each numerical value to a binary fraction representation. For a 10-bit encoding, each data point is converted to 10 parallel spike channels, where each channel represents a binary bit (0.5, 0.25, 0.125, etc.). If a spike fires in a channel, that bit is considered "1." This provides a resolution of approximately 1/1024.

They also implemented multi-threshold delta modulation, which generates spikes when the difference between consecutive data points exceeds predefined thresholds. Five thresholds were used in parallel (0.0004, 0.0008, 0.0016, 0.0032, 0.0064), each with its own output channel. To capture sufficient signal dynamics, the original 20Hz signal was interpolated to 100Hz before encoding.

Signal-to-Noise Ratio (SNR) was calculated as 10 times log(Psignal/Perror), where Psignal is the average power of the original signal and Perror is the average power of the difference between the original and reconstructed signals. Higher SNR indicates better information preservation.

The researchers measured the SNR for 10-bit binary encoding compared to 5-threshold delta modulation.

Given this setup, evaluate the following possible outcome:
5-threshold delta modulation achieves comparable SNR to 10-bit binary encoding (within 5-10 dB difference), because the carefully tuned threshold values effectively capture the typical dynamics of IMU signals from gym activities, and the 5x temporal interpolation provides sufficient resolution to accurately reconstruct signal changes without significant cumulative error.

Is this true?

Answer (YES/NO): NO